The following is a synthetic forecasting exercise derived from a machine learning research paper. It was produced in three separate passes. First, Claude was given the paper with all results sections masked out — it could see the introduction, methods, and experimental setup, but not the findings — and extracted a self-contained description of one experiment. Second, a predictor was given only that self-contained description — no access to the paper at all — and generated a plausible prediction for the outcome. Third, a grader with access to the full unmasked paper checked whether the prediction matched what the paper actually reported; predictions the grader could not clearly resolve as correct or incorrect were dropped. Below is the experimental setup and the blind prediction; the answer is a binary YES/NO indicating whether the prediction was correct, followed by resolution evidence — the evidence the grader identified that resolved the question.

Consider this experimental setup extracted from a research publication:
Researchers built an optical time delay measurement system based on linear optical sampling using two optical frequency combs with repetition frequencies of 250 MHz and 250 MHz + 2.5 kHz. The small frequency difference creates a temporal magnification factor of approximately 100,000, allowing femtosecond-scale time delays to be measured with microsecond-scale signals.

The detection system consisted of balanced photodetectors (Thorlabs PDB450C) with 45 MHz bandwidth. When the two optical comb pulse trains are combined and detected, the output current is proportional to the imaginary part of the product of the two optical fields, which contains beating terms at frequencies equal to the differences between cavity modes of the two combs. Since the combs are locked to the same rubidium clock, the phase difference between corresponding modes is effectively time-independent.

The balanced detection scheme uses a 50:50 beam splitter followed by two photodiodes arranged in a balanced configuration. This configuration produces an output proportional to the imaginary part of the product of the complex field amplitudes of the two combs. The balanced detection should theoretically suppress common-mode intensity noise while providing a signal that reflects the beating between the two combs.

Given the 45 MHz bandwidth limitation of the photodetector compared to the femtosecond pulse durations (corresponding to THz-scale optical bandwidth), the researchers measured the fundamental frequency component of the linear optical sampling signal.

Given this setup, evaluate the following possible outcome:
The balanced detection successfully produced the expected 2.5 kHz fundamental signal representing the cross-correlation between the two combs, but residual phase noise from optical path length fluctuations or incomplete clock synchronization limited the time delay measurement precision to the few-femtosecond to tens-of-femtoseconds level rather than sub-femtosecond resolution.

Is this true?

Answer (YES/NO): YES